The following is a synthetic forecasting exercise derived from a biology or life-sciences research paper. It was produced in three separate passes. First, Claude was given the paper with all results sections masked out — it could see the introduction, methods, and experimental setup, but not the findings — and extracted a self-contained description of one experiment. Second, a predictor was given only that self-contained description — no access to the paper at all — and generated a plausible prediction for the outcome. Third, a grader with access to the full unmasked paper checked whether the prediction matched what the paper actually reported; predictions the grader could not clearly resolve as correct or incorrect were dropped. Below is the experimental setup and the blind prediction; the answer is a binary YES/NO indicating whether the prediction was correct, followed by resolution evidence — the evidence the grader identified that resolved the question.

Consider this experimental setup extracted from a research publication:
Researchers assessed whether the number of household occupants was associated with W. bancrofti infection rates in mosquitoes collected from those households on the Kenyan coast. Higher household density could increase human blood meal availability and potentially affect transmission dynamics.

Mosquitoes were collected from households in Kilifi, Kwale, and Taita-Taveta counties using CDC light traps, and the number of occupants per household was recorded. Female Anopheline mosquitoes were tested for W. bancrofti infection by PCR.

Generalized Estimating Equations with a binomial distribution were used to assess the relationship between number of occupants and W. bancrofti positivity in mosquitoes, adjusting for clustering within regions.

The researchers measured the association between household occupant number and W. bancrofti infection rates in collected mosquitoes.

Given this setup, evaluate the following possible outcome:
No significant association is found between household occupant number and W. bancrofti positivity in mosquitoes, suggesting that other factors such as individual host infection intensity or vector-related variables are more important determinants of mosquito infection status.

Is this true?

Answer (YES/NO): YES